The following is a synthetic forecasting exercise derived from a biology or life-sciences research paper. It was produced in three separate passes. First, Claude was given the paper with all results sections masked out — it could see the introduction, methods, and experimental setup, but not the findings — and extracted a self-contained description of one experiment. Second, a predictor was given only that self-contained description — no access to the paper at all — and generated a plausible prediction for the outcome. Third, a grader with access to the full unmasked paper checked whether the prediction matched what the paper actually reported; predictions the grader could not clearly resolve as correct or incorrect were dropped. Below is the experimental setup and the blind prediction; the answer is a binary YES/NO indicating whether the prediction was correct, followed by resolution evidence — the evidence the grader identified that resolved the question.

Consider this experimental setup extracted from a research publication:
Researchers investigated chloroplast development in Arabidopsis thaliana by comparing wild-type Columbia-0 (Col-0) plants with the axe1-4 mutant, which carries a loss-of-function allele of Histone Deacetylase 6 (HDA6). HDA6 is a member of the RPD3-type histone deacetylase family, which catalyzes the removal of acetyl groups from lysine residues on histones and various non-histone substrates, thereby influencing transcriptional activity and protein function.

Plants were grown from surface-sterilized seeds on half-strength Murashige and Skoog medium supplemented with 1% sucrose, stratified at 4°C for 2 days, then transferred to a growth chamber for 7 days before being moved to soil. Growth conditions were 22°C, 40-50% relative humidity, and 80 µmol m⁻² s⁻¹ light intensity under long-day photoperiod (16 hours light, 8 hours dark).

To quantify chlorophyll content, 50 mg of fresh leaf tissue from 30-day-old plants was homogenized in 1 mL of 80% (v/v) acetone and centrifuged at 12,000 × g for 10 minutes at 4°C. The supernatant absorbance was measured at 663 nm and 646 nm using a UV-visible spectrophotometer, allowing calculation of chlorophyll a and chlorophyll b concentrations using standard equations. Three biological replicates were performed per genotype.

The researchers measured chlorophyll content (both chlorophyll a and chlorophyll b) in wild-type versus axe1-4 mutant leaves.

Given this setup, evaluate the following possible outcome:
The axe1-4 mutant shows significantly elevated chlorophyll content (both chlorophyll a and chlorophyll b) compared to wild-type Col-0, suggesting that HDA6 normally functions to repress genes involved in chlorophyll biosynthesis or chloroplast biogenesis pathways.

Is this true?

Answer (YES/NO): NO